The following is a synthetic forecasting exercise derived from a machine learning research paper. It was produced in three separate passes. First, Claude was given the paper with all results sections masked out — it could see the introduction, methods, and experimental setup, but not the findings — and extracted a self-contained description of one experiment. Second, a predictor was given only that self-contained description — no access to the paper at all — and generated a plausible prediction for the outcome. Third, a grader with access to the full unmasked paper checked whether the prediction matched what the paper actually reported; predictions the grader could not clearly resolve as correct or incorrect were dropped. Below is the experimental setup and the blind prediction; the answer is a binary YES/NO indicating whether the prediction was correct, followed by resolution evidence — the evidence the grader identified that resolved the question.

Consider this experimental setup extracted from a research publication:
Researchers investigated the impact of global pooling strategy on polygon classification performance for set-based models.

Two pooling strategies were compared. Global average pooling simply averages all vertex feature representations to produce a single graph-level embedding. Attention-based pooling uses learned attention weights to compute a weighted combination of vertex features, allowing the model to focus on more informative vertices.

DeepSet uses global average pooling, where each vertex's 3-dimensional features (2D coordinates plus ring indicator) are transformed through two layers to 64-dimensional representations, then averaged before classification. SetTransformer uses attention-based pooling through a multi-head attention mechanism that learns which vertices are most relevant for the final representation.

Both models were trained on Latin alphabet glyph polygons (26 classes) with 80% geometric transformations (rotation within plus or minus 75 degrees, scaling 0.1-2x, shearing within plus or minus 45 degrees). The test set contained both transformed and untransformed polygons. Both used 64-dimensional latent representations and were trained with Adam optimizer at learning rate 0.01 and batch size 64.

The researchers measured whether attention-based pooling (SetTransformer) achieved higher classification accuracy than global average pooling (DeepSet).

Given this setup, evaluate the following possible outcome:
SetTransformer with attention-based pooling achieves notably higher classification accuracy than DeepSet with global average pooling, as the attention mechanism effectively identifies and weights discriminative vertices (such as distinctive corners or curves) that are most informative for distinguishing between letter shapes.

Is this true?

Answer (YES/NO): NO